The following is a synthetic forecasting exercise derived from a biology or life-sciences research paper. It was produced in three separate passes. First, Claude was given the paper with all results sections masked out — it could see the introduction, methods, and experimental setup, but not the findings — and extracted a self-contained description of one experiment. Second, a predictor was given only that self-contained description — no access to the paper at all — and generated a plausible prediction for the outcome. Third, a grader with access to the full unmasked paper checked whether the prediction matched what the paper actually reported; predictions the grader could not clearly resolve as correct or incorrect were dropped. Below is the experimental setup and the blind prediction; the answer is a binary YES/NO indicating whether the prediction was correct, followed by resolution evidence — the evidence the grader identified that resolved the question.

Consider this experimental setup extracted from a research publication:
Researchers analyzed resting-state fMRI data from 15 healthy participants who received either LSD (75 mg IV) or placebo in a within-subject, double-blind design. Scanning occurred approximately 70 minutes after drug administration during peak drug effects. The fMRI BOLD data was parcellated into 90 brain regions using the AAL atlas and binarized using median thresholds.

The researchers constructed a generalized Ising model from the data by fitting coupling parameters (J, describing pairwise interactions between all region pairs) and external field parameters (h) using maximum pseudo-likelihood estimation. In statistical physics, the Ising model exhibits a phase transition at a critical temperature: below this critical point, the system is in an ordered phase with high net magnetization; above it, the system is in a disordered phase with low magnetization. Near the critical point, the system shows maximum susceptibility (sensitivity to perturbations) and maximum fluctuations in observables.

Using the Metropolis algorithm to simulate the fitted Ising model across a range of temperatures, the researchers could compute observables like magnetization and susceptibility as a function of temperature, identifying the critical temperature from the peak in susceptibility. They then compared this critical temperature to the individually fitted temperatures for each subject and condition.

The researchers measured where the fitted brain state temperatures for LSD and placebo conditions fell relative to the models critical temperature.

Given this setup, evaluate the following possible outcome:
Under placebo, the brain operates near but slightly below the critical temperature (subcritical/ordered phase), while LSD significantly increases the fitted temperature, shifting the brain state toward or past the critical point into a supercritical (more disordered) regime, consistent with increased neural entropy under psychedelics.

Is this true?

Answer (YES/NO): NO